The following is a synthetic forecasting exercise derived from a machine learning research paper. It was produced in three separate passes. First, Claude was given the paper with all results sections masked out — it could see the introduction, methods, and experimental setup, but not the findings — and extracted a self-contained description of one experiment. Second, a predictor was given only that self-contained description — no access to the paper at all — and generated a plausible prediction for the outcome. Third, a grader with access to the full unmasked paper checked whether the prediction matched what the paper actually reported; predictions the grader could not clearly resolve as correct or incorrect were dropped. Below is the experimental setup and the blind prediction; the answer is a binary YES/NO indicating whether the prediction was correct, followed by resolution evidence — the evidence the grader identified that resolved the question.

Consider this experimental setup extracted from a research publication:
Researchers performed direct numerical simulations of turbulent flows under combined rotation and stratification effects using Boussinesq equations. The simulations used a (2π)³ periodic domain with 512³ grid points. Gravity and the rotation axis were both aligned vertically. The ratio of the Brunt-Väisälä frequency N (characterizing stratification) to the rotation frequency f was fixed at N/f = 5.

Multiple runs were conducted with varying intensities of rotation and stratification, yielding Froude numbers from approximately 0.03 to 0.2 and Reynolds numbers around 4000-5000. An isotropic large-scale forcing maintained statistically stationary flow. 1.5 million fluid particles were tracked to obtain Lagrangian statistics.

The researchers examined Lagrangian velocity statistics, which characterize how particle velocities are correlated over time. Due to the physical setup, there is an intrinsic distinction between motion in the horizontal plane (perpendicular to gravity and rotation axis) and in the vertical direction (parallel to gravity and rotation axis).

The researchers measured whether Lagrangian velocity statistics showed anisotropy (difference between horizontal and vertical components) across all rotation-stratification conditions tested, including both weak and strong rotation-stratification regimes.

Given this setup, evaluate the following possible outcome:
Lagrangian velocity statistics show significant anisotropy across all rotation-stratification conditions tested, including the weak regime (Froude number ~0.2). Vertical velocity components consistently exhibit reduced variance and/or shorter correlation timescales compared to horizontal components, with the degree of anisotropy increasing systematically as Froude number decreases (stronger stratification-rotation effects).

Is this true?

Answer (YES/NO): YES